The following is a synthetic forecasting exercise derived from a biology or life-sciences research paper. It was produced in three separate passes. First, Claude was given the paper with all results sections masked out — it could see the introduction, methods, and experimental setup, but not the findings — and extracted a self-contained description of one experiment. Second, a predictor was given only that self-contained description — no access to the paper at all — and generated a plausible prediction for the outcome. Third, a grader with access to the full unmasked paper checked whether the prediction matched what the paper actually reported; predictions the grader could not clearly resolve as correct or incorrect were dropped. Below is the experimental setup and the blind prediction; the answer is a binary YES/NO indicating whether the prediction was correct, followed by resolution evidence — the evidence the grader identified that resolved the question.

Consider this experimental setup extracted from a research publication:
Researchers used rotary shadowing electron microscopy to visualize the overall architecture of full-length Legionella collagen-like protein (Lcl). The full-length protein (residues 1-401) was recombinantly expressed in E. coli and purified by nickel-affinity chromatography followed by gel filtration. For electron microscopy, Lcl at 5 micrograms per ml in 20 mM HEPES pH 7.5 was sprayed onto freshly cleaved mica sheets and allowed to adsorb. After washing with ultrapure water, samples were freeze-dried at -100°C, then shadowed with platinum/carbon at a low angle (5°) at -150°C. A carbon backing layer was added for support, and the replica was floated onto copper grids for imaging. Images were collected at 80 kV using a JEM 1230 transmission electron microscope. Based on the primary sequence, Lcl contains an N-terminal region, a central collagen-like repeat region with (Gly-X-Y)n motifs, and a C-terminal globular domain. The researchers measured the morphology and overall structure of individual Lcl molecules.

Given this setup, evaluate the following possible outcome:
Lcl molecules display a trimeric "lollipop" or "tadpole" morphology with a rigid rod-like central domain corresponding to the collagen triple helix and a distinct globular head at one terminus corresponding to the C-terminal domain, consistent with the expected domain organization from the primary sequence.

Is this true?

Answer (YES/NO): YES